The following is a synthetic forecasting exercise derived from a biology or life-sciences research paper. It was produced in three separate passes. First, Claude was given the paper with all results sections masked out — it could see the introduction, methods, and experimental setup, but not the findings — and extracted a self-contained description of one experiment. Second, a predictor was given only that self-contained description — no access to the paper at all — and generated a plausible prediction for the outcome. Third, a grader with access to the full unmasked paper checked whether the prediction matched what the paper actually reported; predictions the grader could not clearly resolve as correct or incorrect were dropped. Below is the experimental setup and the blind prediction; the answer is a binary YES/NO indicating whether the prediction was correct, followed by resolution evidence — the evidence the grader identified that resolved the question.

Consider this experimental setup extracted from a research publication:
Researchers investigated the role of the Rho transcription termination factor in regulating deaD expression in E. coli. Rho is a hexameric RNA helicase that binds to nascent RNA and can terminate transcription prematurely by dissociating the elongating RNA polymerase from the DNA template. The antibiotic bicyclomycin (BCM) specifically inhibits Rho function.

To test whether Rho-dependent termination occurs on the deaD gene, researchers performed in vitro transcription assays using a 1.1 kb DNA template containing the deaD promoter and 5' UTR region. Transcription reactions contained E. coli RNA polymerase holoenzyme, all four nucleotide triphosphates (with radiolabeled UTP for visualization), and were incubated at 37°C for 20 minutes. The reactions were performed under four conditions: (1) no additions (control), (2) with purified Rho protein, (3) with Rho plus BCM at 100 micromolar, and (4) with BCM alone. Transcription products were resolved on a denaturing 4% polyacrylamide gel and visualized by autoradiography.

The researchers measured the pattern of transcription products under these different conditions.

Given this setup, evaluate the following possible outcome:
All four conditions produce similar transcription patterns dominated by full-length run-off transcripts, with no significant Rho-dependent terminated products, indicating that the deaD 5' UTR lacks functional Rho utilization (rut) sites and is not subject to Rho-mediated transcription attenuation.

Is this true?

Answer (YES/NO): NO